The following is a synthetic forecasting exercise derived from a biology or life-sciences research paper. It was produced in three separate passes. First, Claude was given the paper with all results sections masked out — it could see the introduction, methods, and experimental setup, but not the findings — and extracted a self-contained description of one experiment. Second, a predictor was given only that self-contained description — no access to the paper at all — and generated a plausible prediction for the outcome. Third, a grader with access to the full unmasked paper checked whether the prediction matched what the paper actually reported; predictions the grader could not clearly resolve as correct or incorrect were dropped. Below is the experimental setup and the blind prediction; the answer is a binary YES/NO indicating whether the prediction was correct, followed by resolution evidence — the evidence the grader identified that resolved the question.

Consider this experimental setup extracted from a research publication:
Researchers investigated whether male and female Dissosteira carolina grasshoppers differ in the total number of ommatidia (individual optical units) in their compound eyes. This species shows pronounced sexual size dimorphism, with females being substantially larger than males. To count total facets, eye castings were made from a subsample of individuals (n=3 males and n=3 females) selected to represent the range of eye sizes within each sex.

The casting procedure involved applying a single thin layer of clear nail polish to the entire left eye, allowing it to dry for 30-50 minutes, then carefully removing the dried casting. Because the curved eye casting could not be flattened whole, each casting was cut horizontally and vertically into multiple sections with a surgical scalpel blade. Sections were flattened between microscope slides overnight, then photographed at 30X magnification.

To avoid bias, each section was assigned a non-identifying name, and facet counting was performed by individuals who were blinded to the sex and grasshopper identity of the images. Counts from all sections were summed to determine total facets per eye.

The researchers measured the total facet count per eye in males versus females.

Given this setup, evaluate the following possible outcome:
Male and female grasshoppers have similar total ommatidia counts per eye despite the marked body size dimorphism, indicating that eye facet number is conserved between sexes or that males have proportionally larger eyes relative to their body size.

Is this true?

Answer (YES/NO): NO